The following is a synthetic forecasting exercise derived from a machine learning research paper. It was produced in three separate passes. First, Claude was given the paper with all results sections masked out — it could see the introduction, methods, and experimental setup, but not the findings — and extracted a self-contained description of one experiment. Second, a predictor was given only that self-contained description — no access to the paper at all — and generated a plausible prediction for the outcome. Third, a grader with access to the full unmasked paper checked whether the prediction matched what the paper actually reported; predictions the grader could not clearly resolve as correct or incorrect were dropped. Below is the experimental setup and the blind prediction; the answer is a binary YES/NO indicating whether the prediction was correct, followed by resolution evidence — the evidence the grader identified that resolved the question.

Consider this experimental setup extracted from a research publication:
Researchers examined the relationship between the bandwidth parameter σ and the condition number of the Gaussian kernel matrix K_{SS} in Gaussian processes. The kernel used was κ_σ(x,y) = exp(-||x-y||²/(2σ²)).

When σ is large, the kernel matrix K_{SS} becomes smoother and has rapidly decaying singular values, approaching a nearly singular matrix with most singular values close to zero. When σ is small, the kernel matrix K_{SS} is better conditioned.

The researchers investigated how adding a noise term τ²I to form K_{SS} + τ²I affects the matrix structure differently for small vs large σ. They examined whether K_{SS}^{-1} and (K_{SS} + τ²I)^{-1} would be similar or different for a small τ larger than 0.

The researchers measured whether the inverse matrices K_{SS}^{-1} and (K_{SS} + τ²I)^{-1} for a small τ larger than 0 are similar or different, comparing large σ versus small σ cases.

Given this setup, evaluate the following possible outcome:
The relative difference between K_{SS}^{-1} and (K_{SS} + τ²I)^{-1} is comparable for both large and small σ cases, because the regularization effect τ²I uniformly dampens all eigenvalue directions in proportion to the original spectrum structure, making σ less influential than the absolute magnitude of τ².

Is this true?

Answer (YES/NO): NO